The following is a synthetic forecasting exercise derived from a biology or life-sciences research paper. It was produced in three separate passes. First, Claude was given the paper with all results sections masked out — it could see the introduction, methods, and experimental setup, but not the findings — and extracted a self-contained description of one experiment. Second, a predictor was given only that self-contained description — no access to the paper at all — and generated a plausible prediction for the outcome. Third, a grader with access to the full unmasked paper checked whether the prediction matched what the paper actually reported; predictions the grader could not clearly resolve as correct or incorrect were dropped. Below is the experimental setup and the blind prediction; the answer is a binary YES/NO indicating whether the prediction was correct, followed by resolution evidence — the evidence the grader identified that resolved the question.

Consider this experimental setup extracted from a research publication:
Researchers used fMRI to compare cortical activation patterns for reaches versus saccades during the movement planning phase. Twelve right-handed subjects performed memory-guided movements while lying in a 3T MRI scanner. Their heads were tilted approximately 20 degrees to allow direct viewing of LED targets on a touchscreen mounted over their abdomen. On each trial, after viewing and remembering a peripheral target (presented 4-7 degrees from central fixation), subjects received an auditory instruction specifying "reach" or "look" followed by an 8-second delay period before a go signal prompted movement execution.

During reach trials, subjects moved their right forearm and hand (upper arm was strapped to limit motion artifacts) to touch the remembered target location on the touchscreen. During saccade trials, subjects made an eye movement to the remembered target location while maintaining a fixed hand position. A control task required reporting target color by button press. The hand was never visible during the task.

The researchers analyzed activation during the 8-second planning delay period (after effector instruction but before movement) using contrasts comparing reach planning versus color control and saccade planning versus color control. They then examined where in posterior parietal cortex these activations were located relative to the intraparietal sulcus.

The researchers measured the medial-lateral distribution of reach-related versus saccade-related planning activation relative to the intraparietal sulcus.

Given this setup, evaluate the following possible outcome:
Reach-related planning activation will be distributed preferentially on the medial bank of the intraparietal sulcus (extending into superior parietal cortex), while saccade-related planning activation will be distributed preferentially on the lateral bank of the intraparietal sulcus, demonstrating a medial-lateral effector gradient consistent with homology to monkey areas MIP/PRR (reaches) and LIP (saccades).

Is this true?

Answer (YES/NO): NO